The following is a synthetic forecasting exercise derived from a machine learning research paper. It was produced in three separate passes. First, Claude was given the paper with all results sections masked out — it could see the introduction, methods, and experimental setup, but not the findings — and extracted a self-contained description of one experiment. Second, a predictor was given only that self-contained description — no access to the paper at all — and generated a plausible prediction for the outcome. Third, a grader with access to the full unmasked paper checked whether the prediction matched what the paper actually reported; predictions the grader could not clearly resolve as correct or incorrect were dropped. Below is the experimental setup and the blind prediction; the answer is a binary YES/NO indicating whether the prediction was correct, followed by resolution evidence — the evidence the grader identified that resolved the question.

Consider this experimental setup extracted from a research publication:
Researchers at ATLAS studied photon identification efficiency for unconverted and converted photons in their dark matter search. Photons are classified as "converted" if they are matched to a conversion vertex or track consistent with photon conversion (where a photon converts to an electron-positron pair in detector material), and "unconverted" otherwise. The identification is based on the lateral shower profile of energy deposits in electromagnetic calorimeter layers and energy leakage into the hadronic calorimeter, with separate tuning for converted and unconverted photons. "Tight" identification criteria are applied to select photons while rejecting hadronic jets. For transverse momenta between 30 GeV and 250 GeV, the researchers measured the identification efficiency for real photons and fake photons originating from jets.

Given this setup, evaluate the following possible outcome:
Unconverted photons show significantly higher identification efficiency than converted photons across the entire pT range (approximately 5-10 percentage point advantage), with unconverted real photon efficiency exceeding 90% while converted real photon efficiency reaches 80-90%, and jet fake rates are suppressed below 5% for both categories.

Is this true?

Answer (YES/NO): NO